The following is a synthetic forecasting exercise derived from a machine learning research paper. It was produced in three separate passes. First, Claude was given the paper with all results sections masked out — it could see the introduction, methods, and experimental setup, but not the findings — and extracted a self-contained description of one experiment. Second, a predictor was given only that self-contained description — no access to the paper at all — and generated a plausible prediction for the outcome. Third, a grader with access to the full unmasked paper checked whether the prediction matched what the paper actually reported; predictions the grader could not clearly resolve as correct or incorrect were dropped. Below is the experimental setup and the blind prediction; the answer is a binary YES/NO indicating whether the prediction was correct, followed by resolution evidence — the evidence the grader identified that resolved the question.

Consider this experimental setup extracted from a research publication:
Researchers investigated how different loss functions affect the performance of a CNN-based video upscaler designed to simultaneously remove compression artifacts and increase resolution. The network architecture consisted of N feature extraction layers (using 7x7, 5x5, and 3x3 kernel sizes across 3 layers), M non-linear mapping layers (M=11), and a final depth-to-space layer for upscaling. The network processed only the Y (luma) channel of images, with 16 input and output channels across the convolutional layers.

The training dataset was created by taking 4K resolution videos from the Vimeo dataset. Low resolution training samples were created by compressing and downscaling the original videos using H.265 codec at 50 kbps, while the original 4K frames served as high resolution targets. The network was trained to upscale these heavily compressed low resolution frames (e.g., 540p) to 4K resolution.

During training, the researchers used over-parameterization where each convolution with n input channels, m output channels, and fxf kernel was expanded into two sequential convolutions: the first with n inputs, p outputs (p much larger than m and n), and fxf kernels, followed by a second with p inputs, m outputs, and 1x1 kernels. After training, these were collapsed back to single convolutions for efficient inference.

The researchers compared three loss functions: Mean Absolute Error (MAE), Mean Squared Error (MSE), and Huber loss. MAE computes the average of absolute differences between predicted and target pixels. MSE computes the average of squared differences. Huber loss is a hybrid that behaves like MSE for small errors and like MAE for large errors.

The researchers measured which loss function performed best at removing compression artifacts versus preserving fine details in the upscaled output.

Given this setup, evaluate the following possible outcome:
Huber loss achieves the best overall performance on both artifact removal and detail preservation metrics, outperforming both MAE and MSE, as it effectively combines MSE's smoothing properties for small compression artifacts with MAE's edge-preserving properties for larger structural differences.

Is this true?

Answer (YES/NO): NO